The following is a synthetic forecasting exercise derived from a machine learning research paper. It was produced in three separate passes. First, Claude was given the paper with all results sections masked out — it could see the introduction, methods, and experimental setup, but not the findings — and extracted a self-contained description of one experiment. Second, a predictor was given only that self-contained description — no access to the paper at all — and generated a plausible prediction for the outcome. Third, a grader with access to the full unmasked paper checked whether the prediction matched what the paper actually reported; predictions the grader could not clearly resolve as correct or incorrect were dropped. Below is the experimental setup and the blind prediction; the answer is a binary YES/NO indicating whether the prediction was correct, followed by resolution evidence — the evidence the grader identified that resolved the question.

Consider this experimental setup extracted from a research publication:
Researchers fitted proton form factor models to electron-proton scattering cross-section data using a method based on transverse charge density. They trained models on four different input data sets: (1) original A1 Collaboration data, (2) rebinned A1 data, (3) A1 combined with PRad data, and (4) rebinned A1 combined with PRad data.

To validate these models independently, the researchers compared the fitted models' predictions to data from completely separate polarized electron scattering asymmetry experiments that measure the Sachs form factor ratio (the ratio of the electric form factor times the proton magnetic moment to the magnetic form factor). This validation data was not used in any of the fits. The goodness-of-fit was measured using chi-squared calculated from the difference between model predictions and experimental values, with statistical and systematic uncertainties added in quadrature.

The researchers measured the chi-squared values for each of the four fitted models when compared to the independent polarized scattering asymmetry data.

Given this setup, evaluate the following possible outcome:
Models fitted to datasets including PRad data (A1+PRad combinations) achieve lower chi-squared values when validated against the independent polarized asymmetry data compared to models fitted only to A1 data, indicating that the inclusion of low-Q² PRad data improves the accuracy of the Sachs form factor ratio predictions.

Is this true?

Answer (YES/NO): YES